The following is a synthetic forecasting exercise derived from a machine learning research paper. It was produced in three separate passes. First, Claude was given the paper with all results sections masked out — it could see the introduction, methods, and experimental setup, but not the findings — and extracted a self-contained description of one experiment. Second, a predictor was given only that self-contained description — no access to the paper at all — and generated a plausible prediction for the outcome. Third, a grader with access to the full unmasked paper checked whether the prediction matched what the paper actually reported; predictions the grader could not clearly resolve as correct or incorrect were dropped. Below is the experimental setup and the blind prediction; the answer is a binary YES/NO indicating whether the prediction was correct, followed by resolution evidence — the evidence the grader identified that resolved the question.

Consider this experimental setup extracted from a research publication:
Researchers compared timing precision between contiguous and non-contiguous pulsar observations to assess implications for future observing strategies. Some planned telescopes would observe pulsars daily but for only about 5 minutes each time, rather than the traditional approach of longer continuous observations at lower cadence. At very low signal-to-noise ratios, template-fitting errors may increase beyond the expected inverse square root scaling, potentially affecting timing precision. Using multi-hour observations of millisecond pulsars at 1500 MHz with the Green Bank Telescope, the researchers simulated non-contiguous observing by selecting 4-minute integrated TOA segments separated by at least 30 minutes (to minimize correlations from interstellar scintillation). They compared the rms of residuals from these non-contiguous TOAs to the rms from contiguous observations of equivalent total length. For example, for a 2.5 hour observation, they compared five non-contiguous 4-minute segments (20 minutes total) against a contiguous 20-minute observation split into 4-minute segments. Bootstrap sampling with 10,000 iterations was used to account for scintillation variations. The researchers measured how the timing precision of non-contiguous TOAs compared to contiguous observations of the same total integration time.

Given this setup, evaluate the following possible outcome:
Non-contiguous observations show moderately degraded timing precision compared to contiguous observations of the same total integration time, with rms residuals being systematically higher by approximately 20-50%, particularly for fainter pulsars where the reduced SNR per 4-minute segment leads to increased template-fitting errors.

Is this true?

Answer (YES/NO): NO